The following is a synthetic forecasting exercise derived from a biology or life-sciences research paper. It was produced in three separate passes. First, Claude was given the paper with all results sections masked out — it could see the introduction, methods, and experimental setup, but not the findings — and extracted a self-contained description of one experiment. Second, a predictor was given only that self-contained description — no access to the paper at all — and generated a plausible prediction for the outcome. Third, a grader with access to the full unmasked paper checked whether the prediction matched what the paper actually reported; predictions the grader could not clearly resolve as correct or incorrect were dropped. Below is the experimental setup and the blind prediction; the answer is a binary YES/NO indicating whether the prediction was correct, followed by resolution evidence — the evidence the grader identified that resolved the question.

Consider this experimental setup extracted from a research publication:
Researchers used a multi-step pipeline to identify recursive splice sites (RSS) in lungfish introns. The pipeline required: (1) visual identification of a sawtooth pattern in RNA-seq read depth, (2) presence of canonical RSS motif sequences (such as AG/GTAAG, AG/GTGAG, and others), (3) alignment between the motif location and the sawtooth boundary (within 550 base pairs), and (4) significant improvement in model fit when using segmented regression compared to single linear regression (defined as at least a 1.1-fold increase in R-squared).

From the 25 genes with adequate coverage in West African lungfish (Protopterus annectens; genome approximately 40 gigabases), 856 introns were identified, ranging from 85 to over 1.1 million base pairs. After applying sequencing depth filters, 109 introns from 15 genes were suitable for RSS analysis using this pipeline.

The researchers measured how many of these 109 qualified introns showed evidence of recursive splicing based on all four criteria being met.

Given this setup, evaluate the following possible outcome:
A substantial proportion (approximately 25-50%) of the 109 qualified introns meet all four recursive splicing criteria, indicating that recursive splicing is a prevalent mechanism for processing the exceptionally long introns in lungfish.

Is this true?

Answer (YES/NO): NO